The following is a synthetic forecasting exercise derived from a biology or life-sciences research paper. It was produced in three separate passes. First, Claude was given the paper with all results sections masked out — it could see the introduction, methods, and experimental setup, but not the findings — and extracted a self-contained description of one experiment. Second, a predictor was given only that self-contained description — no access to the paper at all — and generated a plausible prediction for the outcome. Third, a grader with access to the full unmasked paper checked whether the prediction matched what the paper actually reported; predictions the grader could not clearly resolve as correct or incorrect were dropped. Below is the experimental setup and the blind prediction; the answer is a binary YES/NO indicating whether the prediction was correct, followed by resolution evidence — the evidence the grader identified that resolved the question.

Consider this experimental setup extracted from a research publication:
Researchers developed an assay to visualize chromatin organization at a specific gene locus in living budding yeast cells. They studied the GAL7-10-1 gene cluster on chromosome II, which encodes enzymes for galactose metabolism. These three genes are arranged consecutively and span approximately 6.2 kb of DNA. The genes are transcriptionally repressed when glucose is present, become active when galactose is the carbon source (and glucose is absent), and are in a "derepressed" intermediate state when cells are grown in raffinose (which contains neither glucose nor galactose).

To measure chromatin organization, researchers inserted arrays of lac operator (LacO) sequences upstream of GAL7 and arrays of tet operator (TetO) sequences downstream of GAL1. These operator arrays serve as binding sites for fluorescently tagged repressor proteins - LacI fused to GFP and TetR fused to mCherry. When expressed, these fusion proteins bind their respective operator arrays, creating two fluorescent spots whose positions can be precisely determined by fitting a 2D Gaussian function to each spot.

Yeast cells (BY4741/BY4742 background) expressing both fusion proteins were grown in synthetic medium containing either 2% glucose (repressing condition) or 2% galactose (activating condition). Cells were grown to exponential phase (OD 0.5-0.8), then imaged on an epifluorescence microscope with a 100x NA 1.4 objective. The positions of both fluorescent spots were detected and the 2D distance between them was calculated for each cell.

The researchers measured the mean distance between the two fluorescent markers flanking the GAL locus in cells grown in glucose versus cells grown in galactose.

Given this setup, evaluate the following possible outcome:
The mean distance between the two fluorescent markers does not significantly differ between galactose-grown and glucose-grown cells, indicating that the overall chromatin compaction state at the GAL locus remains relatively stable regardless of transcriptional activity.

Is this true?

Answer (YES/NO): NO